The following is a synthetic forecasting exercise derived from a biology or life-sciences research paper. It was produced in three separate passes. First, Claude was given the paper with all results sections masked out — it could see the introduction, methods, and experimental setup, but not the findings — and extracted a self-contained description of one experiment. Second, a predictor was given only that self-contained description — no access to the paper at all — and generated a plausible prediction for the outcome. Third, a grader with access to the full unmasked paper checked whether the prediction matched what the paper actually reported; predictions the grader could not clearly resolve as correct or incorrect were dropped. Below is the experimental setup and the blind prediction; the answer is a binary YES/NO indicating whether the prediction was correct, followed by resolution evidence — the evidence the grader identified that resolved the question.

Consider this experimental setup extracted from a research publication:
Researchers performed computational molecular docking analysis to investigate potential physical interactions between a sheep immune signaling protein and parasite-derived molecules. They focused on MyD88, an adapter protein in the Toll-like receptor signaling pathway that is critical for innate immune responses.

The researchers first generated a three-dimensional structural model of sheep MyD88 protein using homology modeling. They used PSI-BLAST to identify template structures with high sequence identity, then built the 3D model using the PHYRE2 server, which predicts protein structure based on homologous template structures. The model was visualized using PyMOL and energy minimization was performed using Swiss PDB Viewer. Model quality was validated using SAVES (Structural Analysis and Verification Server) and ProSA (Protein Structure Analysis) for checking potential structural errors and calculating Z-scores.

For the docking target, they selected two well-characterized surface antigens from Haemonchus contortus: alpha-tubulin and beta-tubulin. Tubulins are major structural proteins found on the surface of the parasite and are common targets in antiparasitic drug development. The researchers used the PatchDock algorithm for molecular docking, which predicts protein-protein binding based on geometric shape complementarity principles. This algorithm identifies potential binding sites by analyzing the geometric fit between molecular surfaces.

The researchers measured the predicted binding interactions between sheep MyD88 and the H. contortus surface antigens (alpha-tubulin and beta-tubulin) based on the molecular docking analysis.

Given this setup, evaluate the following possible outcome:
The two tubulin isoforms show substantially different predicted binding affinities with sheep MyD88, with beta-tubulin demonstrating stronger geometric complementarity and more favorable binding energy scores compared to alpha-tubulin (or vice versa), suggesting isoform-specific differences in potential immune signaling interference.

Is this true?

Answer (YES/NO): NO